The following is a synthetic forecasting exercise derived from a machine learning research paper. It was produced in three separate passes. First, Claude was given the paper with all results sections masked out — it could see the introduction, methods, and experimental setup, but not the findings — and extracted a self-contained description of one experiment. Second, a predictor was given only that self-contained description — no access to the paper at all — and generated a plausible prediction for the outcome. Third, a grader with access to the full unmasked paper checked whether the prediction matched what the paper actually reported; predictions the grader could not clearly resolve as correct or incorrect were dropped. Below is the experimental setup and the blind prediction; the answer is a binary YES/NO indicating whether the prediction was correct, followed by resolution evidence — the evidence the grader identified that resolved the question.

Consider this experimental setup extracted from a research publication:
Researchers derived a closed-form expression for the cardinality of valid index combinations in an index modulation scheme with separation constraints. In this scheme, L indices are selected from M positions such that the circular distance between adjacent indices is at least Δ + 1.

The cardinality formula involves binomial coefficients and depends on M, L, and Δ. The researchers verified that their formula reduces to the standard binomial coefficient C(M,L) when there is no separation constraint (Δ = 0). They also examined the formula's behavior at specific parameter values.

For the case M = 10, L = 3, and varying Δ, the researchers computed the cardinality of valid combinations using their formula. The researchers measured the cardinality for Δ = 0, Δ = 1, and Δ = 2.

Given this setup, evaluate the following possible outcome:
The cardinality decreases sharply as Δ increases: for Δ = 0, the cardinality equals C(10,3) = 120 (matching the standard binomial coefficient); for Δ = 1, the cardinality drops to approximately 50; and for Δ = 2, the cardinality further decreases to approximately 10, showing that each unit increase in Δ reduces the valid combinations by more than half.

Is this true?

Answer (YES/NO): YES